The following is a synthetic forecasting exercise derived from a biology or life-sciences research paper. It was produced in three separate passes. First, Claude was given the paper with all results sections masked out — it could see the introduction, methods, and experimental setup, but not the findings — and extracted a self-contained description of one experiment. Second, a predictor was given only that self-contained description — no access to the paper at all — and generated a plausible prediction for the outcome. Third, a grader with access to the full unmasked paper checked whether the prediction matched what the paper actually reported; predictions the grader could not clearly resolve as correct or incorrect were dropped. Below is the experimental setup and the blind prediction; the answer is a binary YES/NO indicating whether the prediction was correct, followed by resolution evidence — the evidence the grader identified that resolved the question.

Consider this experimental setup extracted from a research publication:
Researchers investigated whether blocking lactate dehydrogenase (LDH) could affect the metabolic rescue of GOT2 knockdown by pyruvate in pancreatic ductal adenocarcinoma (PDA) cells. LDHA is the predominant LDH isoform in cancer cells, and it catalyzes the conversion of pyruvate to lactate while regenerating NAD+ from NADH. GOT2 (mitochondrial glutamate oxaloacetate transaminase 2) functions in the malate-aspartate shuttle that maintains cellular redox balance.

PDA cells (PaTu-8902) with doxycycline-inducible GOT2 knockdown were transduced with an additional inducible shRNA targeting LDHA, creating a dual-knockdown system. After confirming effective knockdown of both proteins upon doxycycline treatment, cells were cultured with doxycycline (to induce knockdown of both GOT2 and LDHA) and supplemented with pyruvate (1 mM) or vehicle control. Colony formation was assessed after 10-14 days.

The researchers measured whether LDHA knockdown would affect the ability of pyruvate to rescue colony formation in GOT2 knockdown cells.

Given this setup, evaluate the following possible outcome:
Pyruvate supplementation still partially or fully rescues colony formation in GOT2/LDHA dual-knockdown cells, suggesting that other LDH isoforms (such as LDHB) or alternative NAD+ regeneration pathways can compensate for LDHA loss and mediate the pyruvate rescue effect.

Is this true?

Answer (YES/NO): YES